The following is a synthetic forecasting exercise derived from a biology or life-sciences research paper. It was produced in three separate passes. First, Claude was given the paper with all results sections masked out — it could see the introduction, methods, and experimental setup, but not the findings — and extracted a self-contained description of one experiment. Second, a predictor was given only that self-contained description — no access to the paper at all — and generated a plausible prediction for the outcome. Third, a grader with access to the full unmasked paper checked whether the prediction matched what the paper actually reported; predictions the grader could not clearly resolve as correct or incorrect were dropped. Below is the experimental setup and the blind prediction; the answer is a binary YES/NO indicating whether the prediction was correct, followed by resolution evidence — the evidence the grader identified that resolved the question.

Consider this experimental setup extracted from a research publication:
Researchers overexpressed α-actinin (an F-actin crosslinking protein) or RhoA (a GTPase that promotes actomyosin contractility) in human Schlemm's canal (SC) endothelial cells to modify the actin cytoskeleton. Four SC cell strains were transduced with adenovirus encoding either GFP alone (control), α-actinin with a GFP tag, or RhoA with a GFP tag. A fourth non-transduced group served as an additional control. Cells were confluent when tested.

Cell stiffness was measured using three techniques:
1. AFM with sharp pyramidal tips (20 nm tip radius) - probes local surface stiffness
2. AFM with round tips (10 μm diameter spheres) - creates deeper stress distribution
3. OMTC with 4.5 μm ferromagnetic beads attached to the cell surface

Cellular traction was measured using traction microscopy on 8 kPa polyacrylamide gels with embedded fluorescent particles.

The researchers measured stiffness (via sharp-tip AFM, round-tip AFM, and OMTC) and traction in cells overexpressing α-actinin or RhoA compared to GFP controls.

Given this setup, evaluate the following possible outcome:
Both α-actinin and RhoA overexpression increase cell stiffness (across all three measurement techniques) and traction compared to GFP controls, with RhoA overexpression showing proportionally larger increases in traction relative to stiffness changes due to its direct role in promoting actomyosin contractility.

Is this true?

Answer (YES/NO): NO